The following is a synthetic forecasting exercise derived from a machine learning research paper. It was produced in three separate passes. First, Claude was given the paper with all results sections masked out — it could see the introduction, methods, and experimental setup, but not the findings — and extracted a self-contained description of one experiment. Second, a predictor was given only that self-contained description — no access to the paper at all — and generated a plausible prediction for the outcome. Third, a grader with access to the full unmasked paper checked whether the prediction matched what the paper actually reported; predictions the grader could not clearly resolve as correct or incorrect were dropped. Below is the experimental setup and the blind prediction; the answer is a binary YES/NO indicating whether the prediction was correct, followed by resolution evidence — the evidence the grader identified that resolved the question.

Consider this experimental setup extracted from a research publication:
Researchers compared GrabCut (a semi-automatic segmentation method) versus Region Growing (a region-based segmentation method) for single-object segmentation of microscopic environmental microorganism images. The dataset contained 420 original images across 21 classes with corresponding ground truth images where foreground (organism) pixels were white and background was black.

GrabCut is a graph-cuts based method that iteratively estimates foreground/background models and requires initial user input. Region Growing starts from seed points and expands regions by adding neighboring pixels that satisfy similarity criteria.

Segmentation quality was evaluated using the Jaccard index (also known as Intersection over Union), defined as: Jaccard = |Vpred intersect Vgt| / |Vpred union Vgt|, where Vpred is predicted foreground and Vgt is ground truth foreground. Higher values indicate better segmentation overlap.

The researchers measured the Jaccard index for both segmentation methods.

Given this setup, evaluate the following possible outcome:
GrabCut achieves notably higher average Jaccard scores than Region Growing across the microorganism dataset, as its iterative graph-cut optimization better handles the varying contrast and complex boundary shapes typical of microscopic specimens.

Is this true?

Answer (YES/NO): NO